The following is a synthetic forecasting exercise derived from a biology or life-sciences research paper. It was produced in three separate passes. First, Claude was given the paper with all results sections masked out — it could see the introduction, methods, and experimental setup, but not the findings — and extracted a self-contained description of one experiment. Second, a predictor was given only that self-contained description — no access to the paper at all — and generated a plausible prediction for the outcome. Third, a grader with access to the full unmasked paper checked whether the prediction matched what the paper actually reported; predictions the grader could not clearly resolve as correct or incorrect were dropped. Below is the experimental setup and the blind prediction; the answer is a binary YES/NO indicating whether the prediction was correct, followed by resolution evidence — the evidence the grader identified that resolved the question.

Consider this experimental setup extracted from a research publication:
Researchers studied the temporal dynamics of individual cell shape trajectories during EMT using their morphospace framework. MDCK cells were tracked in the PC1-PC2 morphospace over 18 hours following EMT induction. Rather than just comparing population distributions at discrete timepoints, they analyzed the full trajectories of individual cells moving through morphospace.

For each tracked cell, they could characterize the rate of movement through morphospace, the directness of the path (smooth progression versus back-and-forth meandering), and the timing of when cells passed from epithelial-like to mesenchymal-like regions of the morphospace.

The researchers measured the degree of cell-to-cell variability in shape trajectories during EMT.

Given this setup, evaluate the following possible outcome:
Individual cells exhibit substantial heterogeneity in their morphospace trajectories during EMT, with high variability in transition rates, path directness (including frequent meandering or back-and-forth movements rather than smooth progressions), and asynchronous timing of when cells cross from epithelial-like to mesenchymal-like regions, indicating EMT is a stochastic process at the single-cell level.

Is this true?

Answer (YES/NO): YES